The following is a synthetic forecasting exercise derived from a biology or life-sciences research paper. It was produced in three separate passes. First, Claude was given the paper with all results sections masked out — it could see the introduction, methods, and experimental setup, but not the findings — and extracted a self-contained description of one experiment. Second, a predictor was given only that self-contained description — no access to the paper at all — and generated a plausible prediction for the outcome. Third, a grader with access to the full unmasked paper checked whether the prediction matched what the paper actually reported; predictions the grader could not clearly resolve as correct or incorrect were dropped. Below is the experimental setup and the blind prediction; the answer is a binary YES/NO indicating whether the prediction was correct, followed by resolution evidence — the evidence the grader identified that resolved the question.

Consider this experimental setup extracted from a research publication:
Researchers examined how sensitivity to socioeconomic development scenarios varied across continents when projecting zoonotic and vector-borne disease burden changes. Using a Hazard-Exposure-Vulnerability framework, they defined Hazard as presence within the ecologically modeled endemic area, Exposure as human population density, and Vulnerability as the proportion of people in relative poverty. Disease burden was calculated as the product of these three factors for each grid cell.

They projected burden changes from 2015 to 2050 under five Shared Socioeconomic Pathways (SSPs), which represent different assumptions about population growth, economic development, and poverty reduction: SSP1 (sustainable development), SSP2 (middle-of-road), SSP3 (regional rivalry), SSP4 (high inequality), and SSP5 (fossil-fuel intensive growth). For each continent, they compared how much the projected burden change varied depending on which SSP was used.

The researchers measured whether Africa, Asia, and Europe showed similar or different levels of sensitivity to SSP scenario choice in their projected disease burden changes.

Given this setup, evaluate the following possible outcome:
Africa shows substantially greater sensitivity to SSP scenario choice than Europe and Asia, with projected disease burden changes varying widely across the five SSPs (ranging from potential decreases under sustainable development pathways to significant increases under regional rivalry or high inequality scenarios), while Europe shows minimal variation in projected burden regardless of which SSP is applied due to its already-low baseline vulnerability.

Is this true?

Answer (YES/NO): NO